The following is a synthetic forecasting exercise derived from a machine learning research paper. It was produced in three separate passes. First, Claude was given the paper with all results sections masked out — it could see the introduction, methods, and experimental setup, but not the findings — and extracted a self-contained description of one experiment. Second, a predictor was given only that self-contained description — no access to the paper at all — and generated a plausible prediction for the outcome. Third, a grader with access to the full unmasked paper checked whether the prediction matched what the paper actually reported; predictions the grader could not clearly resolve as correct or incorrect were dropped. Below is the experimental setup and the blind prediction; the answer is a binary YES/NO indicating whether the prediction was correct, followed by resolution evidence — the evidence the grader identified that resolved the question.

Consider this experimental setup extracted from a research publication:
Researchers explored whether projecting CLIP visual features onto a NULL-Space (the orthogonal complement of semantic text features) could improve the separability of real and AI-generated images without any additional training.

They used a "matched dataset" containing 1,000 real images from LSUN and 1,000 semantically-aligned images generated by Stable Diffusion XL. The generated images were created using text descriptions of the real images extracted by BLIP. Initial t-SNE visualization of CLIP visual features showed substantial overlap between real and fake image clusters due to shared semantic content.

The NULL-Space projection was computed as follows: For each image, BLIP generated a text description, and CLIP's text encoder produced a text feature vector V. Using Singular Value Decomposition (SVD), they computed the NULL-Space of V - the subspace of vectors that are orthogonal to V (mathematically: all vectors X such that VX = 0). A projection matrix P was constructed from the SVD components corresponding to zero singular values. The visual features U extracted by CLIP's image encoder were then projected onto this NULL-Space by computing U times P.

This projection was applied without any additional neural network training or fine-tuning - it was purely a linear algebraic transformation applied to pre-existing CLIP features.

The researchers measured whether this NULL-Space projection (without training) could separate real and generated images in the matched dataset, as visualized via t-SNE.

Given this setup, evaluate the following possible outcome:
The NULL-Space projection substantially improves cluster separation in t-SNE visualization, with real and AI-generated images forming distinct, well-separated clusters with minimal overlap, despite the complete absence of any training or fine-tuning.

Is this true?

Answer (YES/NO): YES